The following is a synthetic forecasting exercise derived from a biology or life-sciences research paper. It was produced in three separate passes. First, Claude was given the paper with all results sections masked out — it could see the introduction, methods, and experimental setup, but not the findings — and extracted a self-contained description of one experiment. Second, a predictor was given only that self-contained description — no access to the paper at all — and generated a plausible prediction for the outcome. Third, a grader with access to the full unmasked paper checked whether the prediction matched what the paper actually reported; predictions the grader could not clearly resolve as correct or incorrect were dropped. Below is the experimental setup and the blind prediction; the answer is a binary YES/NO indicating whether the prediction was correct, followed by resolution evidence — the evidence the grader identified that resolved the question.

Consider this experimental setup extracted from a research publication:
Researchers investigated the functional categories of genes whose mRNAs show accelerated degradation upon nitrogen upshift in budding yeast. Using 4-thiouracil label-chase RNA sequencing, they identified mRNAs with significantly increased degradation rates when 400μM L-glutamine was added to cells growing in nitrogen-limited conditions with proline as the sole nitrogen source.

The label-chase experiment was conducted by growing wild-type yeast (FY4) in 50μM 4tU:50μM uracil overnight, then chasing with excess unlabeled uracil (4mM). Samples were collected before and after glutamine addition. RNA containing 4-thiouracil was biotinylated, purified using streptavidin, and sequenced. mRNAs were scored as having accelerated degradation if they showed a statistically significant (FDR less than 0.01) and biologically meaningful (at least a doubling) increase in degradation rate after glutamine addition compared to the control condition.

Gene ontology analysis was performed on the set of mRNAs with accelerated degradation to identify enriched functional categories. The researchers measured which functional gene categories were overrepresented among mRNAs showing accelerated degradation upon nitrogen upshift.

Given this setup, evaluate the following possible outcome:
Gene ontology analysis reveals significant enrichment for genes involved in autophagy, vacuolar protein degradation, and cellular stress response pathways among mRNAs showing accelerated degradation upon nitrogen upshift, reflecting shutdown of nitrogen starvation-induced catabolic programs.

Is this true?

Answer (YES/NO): NO